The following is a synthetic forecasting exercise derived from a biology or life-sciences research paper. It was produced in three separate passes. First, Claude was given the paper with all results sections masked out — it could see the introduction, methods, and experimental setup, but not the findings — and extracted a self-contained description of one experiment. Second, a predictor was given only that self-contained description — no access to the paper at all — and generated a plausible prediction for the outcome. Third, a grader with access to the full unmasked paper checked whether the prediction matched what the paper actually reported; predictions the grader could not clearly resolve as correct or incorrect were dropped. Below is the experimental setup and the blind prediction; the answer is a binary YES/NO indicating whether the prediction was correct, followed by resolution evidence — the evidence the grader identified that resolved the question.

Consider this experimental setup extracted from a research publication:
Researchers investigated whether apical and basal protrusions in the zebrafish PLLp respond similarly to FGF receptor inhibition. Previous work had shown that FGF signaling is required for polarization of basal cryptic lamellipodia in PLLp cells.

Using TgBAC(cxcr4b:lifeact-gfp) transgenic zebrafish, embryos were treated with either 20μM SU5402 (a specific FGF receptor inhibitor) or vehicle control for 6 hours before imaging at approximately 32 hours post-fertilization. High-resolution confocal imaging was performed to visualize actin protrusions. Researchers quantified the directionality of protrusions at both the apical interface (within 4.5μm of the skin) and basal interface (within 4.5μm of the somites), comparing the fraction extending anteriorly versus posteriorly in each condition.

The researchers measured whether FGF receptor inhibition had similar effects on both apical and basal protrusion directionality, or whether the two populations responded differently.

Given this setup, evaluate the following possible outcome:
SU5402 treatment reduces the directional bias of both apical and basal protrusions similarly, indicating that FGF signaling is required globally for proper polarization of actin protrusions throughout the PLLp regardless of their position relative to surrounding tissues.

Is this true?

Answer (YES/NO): YES